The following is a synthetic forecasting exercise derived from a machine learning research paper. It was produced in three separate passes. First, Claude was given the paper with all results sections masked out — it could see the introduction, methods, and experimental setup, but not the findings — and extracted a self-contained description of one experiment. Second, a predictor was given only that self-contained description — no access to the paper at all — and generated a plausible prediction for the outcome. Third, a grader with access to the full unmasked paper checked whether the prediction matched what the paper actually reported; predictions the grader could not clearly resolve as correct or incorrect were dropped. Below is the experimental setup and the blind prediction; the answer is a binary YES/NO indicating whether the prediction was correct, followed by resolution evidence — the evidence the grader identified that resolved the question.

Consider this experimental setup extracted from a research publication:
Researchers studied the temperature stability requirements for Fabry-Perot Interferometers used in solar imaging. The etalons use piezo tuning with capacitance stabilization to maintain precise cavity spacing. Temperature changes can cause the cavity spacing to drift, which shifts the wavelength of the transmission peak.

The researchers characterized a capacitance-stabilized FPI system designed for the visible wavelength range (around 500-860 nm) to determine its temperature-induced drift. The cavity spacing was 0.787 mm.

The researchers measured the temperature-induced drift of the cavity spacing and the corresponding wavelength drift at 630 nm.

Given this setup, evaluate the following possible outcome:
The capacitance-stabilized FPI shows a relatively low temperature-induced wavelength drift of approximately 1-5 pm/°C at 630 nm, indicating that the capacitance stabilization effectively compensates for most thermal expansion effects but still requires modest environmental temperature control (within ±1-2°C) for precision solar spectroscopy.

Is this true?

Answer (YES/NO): NO